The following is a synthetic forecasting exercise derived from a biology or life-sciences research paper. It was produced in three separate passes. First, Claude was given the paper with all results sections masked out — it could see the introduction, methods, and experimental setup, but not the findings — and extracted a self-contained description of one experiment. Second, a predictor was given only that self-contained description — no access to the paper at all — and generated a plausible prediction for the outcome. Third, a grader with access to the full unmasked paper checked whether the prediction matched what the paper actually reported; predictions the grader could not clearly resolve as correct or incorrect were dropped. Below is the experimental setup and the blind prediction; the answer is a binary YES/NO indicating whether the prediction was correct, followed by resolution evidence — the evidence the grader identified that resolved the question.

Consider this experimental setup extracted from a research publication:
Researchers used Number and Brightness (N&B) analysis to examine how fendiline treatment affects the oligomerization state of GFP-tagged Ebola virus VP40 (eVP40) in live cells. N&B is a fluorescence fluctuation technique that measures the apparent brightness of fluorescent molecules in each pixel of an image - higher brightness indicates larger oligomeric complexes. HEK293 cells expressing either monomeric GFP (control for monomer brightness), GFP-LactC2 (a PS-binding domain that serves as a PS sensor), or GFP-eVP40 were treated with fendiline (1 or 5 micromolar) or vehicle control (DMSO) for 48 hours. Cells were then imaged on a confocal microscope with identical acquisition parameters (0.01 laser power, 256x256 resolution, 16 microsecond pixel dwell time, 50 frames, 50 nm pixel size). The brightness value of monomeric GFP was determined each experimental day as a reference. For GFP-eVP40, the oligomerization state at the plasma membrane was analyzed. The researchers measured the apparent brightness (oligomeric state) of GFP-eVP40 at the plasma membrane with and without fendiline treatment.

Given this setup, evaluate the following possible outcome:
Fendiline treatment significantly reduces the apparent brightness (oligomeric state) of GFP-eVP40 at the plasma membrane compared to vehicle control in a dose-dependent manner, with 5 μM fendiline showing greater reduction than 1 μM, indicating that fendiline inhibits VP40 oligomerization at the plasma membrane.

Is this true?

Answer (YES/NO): YES